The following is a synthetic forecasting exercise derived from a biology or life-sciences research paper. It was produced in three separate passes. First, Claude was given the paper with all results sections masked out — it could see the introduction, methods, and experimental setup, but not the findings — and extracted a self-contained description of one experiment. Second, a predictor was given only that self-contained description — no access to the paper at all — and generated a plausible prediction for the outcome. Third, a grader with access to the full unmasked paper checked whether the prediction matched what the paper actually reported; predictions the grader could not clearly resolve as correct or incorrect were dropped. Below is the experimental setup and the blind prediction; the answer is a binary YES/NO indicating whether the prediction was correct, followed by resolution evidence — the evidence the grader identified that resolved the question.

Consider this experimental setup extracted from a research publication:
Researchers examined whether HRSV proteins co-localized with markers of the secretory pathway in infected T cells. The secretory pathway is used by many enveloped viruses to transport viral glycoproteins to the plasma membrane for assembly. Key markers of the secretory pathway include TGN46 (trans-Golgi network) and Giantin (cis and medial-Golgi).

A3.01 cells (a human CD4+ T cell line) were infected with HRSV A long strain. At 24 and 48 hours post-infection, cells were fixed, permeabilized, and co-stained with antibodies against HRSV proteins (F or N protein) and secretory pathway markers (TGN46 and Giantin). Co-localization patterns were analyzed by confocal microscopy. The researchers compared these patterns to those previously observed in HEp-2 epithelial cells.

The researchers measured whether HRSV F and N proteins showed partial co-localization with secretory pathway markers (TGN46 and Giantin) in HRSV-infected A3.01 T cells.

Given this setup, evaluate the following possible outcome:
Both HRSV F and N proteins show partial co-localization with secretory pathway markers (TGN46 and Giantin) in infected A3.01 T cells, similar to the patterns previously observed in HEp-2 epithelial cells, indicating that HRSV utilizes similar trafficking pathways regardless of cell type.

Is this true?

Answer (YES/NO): NO